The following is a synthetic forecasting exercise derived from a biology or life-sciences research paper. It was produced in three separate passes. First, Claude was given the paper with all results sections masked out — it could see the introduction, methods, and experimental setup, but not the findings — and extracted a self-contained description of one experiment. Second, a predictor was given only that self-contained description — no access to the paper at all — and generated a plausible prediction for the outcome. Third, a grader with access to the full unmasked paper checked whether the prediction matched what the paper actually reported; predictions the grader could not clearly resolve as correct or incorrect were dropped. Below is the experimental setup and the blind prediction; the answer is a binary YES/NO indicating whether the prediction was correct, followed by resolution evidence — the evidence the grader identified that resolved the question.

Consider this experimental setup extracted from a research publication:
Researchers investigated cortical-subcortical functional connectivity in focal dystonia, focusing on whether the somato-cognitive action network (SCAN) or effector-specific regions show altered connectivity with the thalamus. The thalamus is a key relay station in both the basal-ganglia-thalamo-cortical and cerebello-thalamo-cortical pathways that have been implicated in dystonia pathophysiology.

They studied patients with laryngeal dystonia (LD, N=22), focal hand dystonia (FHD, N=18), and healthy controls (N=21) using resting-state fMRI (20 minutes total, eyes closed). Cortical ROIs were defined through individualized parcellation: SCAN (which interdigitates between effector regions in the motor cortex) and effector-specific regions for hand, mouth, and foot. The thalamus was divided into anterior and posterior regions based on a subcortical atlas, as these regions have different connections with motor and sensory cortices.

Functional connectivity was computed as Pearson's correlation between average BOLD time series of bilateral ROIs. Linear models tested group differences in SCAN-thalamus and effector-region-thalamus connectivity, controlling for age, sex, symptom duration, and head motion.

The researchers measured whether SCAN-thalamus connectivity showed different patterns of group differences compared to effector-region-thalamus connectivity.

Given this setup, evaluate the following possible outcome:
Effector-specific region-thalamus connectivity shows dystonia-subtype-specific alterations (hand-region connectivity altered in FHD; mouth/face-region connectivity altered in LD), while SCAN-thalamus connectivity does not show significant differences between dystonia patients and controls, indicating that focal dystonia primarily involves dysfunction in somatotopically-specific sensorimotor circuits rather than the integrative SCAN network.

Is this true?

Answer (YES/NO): NO